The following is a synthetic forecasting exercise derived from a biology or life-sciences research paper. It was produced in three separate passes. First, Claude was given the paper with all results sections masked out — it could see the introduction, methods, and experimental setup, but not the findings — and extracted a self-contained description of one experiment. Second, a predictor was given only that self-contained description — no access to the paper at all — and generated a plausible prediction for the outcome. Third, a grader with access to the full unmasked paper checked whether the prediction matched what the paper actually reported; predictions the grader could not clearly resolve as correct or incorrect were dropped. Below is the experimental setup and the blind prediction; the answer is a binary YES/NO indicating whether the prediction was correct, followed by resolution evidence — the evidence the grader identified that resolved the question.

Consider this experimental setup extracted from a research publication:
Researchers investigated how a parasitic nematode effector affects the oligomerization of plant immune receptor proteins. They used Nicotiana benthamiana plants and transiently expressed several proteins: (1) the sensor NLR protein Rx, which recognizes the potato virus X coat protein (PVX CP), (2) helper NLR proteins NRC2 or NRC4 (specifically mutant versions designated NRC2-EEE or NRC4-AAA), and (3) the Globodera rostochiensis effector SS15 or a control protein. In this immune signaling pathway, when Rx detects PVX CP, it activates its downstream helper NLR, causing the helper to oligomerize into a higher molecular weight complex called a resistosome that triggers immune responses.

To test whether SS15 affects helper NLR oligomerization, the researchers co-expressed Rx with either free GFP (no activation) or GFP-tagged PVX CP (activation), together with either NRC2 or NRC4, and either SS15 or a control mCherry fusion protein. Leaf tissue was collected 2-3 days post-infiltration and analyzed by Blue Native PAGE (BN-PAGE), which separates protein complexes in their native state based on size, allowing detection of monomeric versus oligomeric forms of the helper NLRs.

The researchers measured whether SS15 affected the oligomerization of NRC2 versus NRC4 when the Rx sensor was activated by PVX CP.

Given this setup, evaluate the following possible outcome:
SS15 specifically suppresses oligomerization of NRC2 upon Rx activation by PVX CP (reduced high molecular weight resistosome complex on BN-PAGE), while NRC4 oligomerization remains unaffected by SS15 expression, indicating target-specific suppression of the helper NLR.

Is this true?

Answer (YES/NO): YES